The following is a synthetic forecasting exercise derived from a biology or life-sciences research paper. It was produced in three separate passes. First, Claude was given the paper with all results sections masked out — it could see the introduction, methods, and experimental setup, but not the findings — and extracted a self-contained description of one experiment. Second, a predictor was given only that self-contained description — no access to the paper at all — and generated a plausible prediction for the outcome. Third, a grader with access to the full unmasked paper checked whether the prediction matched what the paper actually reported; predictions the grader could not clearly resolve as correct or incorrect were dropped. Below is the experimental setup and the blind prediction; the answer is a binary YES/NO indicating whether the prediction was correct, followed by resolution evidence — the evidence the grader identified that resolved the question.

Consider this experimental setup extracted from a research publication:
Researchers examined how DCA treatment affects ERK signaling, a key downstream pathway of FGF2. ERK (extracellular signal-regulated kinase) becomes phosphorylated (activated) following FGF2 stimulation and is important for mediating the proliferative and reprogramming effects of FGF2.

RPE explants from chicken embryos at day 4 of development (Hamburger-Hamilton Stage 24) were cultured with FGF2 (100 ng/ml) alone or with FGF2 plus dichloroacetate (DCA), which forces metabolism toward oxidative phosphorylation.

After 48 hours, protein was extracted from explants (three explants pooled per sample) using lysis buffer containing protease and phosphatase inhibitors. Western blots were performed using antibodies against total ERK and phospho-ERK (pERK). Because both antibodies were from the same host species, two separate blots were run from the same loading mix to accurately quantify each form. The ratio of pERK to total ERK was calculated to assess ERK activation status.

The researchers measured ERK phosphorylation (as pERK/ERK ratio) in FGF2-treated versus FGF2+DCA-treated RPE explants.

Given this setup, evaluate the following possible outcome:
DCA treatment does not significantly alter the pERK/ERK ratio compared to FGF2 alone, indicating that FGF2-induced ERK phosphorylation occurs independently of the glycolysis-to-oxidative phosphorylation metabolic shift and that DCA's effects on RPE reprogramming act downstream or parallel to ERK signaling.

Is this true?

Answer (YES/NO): NO